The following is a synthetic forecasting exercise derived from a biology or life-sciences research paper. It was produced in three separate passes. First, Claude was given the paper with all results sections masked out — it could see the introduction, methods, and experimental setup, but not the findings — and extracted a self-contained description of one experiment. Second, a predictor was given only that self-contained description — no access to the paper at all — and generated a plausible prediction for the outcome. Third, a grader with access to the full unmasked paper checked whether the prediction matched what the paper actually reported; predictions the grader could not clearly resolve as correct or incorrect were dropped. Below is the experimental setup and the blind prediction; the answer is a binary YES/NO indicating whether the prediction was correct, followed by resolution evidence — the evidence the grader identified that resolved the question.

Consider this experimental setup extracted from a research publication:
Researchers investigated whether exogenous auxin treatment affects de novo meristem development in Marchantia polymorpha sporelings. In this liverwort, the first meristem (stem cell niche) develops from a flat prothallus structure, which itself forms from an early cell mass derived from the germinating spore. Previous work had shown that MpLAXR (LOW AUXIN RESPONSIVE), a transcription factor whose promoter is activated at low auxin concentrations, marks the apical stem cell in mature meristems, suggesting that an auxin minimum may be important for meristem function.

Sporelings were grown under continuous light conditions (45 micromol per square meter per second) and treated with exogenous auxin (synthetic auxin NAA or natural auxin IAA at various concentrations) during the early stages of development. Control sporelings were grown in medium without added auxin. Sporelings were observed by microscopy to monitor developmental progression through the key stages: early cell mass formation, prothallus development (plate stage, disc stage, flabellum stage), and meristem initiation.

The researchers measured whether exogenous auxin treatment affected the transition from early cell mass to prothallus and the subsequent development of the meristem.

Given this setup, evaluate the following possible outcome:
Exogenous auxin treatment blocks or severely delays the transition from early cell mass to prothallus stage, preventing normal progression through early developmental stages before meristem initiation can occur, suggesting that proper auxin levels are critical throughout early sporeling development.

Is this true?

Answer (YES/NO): NO